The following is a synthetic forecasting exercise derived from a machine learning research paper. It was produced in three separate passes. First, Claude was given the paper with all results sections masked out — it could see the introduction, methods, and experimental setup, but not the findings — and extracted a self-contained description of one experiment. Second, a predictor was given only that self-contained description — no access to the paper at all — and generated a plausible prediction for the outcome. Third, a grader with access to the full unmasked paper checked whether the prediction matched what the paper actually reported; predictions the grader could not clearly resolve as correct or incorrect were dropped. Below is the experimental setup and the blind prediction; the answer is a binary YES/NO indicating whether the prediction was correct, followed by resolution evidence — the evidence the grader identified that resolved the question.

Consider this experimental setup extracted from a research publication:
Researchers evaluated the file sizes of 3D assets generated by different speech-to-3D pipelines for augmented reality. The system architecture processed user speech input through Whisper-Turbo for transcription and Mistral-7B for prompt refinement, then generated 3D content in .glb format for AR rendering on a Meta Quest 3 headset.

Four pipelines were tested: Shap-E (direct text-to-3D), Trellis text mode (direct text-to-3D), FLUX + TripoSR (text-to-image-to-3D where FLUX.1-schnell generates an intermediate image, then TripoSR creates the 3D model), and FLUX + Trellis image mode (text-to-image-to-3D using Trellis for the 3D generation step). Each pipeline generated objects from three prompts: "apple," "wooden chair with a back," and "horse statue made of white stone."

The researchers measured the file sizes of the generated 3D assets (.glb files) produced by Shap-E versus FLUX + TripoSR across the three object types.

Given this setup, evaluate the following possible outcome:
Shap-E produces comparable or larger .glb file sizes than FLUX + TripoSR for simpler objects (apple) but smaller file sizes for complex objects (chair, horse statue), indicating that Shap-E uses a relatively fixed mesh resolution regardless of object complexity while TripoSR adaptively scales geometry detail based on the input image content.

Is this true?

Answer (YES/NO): NO